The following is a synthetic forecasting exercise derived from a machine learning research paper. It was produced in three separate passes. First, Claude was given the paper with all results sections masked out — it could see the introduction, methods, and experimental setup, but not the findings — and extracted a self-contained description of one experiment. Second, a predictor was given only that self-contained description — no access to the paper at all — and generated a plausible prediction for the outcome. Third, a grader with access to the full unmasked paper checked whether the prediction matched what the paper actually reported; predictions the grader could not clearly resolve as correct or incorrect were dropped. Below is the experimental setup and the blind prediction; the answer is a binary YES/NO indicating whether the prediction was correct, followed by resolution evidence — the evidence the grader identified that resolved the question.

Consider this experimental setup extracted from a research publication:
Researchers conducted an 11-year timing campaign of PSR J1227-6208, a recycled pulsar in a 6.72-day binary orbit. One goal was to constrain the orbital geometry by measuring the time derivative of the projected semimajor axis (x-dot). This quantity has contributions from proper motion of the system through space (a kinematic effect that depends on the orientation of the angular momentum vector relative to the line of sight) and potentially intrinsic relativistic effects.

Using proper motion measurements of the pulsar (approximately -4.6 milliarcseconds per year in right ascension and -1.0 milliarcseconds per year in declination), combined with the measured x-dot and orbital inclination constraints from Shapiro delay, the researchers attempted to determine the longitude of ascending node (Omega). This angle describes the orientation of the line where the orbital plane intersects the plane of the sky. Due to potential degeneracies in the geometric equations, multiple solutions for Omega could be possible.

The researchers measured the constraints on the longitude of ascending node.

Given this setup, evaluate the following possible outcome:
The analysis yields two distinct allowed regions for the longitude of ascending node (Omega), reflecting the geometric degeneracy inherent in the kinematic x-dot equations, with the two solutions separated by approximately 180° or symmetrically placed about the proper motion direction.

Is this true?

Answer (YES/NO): YES